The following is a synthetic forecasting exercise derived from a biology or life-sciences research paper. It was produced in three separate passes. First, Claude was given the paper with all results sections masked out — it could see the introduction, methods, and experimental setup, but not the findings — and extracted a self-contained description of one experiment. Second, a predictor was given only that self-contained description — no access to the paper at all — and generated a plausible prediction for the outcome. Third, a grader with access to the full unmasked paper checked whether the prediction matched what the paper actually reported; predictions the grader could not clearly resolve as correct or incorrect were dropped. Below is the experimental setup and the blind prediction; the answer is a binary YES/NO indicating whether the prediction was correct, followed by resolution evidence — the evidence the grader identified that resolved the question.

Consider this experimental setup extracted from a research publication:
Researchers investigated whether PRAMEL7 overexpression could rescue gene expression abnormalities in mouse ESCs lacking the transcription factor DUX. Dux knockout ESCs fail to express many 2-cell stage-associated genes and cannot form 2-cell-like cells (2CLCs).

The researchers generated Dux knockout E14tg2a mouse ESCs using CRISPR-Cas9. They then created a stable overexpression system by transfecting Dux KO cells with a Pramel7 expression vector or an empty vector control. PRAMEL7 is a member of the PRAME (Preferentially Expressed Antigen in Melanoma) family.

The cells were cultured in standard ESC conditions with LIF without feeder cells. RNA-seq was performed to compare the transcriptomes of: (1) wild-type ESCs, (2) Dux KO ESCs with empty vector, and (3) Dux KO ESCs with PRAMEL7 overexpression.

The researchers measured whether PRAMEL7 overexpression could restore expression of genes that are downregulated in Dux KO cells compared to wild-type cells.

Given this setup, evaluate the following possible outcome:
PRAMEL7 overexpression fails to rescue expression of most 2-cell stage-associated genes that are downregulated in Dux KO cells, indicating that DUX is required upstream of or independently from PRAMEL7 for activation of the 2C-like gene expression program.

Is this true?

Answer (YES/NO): NO